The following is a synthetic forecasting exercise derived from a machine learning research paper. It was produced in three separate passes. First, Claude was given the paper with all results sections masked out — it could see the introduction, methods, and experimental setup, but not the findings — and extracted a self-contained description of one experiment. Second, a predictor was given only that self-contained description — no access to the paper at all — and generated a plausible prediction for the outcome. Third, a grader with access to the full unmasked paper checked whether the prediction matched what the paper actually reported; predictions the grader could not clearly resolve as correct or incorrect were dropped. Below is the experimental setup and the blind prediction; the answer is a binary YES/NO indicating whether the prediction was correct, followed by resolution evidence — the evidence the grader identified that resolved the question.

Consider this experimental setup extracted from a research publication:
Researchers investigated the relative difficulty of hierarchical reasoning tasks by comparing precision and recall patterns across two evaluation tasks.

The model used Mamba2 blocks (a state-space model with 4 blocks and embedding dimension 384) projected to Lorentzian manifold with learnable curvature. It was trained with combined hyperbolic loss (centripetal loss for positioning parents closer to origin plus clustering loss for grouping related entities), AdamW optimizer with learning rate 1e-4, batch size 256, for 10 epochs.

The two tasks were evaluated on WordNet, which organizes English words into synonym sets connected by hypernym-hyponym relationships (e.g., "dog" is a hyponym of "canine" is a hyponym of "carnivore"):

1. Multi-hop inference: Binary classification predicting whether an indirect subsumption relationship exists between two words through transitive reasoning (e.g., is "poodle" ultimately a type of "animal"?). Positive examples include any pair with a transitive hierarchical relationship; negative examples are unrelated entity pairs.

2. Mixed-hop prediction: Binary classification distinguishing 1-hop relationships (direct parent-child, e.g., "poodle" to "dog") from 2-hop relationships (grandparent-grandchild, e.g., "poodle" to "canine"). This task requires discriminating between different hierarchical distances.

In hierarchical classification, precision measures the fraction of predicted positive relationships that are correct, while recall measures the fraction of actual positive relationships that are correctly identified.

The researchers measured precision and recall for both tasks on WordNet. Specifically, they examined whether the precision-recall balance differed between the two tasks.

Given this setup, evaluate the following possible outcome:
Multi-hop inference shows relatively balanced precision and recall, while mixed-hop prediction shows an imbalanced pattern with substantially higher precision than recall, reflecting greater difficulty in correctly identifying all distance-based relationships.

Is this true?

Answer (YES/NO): NO